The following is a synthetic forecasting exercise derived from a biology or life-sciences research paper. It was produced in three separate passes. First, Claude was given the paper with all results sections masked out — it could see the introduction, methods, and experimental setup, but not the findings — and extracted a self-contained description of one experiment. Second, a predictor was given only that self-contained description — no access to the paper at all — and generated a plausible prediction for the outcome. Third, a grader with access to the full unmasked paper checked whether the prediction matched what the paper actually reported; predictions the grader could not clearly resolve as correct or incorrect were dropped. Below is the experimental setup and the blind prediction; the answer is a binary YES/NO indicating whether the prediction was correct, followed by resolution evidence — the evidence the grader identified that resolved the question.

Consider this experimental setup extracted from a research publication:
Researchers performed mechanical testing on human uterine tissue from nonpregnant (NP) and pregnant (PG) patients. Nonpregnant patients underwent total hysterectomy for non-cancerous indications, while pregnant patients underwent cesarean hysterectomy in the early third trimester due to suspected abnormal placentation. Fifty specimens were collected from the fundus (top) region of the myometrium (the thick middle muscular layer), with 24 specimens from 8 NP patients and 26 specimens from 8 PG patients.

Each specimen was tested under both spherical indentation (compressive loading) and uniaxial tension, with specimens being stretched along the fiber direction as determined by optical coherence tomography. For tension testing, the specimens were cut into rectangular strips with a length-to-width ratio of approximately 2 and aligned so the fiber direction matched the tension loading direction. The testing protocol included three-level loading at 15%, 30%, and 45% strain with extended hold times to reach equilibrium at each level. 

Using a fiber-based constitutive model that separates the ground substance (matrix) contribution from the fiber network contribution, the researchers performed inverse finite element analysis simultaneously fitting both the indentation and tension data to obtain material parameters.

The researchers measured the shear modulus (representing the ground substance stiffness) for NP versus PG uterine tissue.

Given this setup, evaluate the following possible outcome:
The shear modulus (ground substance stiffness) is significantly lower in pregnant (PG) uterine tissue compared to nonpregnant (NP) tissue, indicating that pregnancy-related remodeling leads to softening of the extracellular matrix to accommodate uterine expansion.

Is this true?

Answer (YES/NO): NO